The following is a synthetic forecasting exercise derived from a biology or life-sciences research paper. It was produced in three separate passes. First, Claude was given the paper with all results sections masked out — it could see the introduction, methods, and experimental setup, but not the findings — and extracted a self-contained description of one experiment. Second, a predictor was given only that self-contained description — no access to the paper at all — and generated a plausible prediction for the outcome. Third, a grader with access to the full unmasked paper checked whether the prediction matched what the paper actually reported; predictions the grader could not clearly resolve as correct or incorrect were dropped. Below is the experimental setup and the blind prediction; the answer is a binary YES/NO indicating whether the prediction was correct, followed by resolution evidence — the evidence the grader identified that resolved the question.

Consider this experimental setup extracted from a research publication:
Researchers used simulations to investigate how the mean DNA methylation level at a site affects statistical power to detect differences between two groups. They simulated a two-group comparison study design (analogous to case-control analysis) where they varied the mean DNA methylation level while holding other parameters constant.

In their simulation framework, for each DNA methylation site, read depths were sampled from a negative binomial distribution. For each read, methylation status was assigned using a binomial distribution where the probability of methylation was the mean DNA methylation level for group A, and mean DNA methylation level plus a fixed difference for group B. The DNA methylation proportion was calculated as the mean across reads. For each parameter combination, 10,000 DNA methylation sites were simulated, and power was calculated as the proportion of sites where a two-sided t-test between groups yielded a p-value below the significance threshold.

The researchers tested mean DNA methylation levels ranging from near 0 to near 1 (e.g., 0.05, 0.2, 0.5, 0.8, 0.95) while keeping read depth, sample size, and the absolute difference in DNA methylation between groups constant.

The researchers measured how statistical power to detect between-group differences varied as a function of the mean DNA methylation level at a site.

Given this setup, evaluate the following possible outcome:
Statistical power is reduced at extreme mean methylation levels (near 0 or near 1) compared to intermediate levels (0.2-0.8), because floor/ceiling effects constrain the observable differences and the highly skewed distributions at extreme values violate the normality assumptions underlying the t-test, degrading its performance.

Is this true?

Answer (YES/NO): NO